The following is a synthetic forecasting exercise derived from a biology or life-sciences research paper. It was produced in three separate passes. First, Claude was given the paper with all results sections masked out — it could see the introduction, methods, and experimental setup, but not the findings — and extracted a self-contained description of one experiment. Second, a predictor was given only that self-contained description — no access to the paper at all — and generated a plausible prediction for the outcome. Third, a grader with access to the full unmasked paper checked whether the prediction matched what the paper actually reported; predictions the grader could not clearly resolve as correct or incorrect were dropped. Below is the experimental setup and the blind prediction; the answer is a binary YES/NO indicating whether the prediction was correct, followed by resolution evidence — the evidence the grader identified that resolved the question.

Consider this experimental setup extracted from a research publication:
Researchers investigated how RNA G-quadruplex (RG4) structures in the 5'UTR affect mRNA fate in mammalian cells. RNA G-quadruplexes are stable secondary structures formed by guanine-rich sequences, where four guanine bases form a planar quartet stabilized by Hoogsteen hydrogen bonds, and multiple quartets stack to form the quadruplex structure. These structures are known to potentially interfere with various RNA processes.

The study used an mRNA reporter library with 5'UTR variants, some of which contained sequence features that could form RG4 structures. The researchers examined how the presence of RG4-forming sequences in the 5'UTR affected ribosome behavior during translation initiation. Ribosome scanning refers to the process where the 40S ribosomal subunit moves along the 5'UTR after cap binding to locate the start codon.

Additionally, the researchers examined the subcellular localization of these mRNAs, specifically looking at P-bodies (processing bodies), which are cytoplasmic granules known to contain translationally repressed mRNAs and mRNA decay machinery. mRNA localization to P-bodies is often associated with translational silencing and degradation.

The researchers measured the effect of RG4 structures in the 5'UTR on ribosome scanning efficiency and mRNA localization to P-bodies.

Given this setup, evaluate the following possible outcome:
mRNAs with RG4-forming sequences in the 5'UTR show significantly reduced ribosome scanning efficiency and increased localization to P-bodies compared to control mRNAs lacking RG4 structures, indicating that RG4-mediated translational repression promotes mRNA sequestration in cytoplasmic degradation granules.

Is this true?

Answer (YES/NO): YES